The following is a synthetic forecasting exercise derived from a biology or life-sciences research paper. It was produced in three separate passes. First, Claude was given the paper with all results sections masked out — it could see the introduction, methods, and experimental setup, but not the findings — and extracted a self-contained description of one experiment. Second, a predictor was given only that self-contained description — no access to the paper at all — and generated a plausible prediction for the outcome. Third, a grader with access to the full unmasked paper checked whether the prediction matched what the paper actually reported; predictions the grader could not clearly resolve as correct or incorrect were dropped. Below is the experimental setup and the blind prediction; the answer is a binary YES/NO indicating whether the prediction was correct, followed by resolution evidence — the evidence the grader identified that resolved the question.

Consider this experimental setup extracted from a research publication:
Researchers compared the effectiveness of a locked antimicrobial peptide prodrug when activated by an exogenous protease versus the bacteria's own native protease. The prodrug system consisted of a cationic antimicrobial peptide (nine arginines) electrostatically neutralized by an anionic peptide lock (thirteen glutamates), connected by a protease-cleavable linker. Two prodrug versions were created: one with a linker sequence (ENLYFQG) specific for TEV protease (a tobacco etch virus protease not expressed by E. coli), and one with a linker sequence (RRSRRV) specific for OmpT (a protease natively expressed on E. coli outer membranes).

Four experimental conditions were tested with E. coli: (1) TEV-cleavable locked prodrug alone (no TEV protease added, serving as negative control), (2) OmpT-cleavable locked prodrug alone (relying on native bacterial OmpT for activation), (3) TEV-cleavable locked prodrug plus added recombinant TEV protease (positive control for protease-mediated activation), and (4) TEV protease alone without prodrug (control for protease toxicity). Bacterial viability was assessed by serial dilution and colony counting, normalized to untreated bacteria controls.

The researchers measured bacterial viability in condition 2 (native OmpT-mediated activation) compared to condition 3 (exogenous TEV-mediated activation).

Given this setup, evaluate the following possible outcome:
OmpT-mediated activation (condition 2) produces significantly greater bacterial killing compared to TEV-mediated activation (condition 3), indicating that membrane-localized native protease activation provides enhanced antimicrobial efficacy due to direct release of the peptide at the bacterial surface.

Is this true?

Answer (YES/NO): NO